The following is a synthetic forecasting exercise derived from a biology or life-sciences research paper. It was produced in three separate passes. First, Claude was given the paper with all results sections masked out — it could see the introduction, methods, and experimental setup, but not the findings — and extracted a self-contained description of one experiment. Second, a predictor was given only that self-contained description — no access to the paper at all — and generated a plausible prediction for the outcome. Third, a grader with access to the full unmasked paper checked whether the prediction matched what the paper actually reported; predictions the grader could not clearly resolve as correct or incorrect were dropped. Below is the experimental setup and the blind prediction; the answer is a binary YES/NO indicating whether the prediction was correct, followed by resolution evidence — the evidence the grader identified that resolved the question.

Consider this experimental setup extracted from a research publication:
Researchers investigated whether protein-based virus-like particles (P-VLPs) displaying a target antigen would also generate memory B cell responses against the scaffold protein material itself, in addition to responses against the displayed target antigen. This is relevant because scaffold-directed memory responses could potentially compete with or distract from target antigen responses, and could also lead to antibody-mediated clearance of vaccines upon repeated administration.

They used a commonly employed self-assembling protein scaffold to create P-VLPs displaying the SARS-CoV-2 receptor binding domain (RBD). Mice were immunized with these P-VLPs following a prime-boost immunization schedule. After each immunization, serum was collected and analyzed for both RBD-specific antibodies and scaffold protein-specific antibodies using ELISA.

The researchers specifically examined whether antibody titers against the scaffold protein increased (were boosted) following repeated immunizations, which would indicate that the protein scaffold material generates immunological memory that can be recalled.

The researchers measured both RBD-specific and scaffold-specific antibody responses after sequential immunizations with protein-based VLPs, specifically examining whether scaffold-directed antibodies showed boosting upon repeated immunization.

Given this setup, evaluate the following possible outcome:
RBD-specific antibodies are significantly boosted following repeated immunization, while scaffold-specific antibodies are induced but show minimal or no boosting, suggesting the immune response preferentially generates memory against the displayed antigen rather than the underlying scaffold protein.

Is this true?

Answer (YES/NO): NO